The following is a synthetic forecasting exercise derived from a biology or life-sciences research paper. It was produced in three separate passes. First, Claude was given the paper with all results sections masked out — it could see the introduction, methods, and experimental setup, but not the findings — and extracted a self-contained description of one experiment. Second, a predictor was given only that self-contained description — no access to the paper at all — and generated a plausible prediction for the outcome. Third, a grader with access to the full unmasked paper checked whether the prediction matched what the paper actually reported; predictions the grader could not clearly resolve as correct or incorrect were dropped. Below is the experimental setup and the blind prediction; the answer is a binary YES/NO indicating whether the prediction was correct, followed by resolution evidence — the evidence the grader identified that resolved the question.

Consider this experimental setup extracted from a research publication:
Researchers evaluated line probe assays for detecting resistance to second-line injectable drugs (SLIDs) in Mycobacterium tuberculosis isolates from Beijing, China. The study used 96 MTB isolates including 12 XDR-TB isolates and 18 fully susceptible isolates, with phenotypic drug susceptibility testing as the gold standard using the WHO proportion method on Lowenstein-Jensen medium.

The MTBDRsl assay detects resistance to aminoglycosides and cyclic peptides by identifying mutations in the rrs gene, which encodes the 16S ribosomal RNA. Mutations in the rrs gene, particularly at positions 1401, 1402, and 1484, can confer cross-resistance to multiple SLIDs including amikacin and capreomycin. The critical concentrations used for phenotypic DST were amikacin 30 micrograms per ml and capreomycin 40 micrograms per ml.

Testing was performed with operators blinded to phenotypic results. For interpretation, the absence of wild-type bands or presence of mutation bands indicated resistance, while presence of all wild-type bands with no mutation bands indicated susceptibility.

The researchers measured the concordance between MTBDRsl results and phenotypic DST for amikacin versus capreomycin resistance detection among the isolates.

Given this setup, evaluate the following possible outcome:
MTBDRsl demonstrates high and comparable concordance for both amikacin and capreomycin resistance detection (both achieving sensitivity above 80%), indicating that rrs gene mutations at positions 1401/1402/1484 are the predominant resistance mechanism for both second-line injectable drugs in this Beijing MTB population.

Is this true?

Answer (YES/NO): NO